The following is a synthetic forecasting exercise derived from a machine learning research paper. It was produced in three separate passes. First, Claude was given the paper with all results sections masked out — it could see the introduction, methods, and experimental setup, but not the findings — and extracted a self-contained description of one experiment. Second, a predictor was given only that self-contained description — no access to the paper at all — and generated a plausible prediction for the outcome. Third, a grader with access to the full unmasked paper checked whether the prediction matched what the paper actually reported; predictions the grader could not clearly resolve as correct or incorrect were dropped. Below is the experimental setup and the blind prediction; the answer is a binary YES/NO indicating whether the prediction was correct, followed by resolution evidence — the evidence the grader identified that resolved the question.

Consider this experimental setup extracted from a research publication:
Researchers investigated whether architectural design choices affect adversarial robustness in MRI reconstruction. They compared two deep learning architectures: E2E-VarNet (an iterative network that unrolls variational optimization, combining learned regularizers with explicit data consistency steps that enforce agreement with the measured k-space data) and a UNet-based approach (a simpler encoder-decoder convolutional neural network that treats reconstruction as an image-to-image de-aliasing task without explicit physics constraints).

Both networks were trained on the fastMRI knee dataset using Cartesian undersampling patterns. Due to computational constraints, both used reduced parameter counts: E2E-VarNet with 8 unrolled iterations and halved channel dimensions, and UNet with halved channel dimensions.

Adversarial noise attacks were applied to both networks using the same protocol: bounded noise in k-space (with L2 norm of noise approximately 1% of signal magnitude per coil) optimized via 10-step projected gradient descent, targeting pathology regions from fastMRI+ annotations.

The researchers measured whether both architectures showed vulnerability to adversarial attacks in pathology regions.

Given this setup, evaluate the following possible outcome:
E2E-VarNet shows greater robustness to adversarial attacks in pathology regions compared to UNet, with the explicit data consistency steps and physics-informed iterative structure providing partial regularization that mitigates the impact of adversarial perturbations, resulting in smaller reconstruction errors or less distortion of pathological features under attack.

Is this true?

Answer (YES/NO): NO